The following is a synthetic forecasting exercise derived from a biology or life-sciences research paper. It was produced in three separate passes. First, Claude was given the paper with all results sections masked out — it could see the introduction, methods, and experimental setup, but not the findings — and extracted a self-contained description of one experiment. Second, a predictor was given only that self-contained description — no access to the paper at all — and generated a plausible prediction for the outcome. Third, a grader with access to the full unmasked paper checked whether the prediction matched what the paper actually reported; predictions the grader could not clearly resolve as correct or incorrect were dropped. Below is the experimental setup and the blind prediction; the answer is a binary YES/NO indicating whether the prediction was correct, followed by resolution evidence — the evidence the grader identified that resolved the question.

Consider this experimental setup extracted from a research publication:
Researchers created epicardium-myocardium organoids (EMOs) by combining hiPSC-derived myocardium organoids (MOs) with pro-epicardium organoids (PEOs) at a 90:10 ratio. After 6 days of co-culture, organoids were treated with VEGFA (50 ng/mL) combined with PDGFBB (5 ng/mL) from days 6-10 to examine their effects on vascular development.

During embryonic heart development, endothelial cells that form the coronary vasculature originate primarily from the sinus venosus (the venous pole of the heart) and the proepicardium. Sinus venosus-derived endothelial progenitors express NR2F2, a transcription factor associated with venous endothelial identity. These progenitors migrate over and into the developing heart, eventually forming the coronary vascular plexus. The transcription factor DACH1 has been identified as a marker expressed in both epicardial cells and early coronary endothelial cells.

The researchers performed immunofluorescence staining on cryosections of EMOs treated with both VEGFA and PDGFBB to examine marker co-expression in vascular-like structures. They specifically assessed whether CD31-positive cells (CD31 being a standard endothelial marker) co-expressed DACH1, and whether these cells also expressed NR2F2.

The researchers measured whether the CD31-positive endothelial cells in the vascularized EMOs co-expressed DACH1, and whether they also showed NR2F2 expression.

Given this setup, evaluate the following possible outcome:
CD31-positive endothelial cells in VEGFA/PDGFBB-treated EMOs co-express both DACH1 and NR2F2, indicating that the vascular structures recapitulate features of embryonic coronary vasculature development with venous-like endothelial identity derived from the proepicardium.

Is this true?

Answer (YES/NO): NO